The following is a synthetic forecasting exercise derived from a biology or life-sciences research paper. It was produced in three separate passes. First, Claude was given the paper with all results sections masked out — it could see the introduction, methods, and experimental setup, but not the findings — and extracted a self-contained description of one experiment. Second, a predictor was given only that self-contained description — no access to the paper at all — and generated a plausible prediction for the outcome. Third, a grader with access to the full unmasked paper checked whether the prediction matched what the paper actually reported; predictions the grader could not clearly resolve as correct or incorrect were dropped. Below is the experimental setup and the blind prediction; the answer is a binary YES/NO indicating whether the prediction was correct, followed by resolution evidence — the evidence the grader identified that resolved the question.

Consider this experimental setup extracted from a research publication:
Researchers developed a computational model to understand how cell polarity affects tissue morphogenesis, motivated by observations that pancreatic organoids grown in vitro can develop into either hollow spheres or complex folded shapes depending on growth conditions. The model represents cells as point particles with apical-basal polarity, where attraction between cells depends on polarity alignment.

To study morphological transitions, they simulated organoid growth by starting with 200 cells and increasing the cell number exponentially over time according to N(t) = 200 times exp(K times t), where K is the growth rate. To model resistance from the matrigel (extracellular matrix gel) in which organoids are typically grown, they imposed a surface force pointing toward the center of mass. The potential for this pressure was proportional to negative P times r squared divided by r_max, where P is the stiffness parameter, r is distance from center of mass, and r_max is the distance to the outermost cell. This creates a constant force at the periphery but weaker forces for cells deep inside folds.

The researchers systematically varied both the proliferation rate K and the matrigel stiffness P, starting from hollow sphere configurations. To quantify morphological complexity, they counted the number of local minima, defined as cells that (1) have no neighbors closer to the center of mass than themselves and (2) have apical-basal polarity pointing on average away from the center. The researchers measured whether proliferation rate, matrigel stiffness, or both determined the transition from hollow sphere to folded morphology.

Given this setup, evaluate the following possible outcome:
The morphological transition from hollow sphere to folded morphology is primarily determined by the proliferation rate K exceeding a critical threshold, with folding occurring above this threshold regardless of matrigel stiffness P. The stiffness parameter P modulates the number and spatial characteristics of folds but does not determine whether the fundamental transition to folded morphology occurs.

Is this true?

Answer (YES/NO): NO